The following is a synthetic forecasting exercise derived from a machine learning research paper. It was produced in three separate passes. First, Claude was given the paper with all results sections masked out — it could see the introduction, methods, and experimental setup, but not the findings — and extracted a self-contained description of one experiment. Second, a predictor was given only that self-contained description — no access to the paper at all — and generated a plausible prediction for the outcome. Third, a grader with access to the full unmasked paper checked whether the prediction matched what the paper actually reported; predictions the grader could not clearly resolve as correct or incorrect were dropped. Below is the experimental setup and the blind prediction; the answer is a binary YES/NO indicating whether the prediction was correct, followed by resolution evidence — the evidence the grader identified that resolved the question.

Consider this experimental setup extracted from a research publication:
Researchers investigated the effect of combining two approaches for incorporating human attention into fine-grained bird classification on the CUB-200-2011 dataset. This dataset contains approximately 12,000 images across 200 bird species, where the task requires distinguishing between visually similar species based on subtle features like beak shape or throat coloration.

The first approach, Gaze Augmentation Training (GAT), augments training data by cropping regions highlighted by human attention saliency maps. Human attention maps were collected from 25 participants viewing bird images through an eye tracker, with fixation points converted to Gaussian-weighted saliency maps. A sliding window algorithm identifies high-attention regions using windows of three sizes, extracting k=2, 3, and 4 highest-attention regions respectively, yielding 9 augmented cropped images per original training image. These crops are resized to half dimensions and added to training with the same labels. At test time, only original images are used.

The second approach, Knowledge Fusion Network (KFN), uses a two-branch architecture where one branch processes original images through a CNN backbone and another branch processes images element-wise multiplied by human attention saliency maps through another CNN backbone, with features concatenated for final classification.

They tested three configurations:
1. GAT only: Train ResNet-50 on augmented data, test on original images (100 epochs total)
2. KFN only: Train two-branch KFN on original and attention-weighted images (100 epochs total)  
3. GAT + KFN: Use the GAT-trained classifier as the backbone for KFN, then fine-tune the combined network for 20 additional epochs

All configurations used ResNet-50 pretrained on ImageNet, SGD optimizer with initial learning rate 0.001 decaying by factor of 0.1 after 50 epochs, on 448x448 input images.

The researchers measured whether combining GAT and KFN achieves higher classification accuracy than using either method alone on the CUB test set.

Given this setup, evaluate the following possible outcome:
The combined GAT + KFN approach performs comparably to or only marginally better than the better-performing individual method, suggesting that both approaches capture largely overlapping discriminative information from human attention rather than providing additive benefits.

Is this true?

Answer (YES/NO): NO